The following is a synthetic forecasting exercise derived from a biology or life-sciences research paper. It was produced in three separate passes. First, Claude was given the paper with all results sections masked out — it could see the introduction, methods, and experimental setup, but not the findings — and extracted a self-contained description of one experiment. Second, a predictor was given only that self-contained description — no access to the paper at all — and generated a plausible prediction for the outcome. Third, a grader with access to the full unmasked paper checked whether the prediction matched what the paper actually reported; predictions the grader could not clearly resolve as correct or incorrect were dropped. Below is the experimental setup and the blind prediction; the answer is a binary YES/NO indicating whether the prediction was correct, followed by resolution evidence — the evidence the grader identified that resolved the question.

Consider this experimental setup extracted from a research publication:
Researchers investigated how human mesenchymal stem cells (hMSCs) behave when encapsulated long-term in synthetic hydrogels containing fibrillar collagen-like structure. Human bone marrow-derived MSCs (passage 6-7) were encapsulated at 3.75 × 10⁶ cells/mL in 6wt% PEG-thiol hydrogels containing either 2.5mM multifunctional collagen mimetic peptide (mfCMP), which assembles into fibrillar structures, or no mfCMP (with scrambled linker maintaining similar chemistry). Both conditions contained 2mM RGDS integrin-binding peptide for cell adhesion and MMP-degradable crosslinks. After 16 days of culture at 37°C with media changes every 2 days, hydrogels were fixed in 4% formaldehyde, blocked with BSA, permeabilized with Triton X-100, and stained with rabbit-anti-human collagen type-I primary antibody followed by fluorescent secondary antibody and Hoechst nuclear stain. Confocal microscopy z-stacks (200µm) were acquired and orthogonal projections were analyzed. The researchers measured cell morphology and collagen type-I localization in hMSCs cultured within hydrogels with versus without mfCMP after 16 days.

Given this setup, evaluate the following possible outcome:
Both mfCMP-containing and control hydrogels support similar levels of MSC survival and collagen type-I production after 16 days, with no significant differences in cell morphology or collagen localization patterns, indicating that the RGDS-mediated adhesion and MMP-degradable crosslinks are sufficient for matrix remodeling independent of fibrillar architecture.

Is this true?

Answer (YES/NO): NO